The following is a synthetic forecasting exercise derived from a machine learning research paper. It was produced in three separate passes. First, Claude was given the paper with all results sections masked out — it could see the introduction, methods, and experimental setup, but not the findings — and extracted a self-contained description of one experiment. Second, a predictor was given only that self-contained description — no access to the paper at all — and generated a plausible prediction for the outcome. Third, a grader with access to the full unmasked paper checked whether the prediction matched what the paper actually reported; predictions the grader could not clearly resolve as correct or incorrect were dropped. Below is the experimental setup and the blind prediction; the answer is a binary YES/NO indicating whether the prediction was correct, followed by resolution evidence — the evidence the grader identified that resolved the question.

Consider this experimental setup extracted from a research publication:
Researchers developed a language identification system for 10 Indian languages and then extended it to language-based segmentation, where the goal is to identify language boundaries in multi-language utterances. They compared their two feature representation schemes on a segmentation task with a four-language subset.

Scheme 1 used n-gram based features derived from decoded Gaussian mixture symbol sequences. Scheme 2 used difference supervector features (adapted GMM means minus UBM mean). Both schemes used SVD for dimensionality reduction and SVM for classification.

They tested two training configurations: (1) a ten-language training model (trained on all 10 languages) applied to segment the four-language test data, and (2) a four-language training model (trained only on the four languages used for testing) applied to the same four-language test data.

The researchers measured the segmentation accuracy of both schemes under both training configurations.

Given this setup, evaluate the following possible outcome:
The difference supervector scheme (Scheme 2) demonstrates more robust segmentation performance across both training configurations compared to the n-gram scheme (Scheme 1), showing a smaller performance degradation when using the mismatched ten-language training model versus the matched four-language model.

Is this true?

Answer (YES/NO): NO